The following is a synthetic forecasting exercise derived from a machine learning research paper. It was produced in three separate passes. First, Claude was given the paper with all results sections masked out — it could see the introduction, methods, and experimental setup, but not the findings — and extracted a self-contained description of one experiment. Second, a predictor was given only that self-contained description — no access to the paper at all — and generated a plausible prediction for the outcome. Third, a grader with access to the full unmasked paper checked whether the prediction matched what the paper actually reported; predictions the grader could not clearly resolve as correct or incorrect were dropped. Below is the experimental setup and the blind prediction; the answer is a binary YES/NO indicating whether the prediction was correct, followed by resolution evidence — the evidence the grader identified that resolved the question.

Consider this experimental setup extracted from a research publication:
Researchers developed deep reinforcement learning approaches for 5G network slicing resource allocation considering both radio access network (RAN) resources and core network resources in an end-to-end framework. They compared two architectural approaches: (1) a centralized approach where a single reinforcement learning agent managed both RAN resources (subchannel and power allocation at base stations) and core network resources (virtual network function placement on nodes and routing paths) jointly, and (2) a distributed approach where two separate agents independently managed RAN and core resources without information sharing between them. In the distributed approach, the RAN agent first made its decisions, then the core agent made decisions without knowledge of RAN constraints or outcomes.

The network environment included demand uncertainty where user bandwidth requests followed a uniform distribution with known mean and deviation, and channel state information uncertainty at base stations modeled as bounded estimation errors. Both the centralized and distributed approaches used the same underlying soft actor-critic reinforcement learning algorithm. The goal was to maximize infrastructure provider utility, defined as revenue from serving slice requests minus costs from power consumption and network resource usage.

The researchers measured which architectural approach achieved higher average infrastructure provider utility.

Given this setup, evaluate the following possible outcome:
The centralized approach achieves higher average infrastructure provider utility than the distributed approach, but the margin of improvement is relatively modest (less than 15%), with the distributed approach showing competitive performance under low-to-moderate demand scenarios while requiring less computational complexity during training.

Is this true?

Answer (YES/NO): NO